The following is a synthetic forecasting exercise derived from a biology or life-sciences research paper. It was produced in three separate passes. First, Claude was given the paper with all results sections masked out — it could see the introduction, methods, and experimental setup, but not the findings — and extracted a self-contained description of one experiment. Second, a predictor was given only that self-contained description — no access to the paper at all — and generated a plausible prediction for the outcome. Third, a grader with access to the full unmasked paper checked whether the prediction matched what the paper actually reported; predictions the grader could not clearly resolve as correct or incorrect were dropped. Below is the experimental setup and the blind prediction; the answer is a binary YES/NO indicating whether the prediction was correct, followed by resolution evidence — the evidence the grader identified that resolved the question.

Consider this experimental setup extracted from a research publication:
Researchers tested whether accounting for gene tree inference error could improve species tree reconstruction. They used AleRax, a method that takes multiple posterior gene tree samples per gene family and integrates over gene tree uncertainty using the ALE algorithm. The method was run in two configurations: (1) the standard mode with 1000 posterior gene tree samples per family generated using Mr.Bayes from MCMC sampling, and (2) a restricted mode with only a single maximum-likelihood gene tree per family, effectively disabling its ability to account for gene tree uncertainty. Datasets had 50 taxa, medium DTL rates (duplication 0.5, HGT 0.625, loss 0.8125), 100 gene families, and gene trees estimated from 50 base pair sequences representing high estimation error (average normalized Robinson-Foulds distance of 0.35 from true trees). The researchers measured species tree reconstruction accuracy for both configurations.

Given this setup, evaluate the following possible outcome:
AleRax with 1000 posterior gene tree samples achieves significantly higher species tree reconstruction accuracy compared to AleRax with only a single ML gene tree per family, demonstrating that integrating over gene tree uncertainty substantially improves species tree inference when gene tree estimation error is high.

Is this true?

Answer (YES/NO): YES